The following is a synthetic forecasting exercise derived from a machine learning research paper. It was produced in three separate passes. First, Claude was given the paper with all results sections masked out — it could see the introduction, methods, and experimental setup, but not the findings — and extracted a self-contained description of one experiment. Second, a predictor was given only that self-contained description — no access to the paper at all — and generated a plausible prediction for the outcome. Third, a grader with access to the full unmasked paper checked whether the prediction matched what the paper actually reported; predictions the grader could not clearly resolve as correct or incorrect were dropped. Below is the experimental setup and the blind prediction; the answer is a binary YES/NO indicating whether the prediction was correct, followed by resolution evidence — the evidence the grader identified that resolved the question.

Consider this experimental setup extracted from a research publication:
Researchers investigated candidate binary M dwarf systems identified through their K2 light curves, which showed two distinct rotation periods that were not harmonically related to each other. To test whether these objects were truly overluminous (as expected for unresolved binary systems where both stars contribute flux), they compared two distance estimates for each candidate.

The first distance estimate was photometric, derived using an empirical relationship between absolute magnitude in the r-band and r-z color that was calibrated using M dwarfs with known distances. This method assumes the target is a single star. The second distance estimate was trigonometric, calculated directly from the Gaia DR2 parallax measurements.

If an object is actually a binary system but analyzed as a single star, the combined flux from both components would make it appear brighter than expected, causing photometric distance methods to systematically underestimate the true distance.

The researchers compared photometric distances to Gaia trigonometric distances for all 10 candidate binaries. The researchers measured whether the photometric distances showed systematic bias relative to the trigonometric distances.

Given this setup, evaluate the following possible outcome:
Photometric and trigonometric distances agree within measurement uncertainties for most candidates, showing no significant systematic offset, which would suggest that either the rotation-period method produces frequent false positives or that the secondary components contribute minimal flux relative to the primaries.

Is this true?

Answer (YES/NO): NO